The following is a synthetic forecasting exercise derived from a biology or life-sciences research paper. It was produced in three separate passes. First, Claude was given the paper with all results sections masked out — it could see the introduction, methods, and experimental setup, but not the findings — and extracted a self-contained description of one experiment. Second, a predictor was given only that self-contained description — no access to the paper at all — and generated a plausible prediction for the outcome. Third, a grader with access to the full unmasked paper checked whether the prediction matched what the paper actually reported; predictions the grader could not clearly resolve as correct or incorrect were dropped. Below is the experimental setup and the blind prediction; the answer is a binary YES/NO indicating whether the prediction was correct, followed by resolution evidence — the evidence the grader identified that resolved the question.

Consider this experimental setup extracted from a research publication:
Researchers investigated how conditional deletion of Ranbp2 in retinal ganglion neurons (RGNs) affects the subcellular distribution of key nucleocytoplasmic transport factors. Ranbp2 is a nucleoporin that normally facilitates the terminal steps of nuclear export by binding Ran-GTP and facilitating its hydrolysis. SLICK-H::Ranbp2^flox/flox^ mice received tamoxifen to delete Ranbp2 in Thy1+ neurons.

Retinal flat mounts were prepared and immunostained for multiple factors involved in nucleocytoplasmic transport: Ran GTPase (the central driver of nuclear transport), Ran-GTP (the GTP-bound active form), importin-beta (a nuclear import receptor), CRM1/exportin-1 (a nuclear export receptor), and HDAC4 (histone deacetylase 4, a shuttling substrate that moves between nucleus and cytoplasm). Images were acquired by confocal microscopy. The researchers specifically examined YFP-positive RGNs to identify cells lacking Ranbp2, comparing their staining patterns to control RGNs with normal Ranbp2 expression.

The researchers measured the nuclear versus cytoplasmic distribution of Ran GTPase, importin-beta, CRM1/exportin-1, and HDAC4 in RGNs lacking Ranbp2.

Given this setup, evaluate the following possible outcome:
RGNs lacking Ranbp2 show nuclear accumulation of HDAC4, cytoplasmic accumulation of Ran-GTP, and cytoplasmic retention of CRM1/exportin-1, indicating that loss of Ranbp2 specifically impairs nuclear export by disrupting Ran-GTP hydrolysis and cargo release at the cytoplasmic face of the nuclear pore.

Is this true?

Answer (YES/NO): NO